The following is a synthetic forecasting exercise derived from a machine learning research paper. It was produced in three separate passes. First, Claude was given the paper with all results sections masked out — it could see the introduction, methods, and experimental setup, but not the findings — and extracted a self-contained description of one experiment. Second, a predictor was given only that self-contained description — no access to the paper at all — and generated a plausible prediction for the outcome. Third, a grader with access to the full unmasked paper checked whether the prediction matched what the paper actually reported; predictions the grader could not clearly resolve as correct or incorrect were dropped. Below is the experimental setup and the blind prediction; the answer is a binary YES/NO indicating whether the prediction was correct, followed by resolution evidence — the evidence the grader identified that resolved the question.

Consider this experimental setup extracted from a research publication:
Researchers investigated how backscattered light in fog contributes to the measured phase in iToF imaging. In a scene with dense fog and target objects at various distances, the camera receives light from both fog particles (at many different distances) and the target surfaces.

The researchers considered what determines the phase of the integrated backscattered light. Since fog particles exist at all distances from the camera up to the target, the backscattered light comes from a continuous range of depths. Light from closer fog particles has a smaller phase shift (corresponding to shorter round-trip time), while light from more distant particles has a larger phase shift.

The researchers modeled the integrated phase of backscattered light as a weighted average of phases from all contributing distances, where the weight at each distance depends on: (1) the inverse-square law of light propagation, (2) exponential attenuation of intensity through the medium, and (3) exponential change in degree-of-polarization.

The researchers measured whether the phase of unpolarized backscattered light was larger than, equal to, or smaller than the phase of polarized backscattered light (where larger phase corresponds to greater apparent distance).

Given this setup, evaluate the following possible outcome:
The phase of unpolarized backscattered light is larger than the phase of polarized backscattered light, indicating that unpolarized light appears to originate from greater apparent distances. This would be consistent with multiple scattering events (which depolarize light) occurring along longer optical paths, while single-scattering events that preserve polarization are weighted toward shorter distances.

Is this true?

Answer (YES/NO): YES